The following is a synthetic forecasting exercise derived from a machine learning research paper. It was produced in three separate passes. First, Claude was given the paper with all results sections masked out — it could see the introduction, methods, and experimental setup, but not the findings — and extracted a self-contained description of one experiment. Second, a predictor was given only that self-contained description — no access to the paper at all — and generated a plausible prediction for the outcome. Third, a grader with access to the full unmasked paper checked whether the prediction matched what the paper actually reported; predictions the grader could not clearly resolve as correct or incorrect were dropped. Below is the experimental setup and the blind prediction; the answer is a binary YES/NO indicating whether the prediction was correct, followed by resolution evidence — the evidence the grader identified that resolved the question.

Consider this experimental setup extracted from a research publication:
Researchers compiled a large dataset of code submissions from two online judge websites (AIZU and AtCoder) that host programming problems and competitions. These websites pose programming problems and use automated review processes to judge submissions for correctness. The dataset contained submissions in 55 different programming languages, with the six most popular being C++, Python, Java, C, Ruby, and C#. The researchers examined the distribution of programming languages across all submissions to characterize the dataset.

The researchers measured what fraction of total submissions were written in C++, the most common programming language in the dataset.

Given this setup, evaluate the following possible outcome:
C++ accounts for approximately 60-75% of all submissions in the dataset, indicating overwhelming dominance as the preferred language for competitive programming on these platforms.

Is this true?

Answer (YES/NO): NO